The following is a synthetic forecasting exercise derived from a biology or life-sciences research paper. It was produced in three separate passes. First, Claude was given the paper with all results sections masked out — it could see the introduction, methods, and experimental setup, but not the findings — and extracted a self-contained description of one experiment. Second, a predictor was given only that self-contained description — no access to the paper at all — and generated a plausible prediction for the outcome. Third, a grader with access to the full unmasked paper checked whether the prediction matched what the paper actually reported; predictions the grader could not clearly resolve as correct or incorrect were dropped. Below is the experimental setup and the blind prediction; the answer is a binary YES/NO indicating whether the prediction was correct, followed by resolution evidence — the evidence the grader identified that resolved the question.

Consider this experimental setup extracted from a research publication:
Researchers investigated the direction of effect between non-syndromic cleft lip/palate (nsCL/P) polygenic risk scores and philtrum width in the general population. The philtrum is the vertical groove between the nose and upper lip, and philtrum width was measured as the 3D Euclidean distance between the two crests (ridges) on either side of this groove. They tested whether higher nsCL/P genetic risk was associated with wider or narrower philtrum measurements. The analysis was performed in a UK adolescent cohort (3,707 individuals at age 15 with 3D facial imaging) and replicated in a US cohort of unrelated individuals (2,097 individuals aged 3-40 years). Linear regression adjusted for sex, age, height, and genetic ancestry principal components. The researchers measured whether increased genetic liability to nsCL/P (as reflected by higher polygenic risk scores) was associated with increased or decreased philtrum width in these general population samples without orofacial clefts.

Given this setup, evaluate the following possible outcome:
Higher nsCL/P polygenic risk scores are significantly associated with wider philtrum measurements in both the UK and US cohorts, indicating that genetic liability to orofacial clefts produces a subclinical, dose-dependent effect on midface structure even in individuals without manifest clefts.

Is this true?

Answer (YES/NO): NO